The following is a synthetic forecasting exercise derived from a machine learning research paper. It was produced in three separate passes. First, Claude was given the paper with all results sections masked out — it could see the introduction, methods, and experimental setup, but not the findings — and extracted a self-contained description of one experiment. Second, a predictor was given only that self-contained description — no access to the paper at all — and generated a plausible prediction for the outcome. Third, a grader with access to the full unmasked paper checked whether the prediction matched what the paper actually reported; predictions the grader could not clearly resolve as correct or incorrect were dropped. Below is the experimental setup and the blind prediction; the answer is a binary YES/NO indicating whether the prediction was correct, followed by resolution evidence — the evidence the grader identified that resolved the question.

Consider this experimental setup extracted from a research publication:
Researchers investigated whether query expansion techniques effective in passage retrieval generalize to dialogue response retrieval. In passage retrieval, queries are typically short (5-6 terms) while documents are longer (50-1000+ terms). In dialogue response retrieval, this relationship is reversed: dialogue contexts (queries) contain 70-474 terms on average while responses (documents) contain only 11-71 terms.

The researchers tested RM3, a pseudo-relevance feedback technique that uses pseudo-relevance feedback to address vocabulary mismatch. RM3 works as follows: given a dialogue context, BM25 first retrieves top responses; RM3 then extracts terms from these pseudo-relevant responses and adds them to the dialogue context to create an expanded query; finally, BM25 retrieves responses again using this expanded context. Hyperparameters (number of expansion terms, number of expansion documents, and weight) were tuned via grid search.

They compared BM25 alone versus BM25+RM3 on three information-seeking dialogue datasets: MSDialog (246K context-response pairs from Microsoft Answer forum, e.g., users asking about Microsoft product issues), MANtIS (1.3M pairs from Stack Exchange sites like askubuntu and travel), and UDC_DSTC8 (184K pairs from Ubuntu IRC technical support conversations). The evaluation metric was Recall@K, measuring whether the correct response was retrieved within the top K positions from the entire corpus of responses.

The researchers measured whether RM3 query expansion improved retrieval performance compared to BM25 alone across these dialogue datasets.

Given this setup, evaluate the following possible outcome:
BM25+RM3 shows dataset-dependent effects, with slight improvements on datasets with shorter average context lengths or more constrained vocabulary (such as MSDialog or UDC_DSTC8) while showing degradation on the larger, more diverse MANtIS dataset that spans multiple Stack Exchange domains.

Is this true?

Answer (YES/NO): NO